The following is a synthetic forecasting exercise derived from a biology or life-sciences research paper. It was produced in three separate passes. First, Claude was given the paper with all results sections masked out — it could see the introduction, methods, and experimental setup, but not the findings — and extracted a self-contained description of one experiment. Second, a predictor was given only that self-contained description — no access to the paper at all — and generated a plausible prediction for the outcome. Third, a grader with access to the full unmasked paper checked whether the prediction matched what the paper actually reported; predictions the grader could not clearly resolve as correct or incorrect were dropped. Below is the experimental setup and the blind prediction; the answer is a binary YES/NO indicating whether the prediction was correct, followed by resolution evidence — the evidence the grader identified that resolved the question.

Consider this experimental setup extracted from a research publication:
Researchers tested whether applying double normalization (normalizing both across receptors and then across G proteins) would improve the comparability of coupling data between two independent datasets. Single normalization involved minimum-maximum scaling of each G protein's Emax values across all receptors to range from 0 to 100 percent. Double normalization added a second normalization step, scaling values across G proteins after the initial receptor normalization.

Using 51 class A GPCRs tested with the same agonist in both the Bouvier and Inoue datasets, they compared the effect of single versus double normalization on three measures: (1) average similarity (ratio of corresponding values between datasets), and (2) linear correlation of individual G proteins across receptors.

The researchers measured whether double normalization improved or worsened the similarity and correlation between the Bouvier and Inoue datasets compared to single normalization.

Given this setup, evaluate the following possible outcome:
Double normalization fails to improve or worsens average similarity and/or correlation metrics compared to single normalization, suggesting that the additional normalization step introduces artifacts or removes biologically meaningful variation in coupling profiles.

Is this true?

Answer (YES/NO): YES